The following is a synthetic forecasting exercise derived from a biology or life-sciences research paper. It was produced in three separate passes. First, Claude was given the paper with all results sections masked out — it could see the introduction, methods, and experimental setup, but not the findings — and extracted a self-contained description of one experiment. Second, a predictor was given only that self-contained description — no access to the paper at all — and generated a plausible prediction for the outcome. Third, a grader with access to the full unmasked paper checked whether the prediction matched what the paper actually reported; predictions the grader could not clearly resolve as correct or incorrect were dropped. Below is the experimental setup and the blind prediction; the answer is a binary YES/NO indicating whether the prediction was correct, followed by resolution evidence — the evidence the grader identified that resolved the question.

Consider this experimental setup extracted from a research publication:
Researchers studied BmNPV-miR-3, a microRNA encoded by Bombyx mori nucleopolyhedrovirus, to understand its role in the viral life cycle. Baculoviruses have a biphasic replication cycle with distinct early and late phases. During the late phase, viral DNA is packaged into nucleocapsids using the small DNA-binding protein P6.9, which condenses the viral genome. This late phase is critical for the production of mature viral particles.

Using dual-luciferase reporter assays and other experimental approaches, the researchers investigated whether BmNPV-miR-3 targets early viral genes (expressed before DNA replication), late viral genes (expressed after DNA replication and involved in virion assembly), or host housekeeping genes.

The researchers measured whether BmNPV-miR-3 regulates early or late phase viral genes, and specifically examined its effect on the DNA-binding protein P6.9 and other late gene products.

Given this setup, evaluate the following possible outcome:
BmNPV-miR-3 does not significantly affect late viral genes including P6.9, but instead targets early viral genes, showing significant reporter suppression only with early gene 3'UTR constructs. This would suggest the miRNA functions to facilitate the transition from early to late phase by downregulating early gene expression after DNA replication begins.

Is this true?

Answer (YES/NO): NO